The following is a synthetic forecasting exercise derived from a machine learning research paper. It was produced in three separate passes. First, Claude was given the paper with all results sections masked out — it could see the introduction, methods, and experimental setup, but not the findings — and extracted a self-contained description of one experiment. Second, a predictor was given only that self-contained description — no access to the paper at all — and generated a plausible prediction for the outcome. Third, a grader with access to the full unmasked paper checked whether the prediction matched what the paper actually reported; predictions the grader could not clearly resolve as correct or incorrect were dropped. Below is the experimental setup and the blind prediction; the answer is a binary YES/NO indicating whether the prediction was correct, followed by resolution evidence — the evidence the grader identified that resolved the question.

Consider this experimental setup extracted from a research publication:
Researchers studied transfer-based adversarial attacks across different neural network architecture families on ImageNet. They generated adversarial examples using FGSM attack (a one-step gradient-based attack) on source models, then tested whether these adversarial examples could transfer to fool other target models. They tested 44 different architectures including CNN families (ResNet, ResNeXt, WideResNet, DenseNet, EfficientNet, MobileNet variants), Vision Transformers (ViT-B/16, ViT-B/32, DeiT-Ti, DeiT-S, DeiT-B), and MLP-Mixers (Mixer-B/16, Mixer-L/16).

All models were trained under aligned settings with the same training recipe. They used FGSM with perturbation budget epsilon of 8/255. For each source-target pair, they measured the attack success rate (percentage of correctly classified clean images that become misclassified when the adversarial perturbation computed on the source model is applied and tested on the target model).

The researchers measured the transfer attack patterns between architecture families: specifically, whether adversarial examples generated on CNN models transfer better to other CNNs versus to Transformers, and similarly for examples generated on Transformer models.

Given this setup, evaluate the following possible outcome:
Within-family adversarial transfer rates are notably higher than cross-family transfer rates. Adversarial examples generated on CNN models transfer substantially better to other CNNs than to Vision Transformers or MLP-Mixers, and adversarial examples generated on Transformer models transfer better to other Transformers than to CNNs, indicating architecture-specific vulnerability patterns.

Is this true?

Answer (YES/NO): NO